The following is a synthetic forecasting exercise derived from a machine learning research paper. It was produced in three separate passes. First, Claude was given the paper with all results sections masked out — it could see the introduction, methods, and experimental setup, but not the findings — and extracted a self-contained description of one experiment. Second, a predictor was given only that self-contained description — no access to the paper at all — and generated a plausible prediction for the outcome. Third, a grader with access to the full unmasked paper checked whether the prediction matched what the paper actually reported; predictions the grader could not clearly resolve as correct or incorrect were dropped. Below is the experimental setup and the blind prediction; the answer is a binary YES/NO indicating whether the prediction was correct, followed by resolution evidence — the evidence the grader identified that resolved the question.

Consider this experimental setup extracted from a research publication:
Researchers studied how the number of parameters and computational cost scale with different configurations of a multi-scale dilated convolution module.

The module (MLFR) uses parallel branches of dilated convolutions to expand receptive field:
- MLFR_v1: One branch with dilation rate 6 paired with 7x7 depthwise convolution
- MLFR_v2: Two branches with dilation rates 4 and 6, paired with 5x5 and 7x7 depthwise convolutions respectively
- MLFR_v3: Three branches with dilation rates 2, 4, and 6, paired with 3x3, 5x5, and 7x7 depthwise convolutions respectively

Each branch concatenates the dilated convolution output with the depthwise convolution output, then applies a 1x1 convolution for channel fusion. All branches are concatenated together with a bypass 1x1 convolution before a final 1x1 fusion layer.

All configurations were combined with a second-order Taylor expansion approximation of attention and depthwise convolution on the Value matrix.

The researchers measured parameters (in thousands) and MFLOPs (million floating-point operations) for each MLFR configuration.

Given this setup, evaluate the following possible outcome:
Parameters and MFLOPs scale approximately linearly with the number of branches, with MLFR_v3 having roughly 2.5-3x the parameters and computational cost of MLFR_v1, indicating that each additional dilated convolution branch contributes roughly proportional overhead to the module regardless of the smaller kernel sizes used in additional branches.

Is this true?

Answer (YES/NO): NO